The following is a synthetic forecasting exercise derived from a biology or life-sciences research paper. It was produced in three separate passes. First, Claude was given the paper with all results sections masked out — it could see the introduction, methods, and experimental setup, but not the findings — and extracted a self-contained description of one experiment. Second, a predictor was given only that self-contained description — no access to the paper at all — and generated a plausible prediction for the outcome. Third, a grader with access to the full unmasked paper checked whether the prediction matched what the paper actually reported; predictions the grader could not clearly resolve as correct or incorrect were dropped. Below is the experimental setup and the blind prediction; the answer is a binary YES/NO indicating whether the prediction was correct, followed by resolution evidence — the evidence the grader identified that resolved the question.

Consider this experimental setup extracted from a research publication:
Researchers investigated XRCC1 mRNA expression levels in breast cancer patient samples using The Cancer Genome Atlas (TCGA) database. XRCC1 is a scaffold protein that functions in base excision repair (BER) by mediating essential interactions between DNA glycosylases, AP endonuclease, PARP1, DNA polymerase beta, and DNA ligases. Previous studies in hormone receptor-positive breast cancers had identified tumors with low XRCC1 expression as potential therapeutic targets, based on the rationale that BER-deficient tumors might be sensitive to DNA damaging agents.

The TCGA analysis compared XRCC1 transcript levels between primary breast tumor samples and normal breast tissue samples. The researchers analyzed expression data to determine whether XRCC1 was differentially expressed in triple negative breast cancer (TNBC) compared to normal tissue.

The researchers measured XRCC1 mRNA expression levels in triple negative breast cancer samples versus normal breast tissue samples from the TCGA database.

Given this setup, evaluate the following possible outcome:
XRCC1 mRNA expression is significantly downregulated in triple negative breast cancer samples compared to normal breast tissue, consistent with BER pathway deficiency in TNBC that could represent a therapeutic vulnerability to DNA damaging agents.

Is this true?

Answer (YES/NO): NO